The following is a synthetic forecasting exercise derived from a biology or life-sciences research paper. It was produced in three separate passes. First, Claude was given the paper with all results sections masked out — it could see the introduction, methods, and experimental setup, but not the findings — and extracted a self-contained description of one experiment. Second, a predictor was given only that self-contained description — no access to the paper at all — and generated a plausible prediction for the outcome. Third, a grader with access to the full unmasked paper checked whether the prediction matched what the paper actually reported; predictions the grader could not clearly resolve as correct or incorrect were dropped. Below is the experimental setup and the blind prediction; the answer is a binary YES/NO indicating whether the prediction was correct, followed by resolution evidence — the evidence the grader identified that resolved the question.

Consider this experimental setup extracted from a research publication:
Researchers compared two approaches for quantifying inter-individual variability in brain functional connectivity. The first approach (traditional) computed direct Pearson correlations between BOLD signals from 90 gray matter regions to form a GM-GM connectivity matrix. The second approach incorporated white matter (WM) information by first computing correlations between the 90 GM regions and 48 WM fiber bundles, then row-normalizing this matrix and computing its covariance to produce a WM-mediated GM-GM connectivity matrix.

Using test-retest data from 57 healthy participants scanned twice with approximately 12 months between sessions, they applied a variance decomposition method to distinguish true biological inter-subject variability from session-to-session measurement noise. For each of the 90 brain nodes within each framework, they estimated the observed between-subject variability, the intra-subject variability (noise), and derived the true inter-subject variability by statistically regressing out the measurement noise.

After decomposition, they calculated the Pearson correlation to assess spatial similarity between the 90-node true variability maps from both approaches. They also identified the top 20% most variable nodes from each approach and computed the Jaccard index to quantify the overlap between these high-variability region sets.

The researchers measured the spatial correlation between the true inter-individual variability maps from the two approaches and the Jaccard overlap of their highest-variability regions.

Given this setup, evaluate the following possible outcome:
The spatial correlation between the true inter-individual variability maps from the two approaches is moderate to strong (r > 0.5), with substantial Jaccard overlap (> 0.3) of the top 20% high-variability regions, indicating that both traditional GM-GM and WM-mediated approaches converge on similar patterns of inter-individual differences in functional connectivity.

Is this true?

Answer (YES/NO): NO